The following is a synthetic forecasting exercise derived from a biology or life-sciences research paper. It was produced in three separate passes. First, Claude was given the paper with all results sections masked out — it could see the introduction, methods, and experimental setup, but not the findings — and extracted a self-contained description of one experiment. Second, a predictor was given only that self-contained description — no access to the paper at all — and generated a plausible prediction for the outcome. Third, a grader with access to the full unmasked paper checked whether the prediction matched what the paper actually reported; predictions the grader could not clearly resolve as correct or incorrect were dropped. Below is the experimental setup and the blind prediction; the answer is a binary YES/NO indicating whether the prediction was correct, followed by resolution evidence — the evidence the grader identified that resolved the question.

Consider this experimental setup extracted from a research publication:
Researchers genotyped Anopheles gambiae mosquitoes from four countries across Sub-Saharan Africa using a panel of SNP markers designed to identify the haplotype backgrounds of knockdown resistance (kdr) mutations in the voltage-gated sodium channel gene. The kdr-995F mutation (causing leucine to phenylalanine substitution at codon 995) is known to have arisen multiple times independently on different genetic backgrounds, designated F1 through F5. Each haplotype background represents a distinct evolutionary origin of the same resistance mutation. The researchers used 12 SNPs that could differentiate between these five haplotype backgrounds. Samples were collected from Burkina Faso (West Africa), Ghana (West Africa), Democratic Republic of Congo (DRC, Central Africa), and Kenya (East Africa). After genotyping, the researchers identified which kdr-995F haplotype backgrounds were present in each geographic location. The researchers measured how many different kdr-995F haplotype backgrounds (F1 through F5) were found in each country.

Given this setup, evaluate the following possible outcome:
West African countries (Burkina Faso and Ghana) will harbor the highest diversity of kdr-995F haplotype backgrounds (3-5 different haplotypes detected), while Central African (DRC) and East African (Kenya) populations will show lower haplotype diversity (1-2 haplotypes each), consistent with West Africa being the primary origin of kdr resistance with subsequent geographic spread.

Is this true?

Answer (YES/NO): NO